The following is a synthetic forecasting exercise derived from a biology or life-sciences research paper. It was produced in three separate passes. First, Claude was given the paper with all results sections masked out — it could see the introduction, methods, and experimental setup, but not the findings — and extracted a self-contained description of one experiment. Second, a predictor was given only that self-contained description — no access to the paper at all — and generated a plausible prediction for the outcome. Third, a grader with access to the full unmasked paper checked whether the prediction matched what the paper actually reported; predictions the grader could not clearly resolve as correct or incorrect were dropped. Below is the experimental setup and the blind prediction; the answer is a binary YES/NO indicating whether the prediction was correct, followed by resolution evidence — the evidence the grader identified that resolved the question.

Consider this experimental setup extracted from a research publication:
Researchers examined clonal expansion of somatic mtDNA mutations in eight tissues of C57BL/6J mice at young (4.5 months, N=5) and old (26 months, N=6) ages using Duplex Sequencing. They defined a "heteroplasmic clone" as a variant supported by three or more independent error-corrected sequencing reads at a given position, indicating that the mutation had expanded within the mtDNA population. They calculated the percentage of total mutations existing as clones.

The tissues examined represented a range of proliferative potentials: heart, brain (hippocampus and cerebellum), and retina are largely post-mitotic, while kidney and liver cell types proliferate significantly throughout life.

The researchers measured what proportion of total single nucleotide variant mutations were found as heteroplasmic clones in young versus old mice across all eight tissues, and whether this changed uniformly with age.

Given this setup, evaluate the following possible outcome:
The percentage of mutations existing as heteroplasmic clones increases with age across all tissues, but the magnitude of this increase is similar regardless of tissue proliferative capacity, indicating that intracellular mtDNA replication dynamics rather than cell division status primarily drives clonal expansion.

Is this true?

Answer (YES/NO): NO